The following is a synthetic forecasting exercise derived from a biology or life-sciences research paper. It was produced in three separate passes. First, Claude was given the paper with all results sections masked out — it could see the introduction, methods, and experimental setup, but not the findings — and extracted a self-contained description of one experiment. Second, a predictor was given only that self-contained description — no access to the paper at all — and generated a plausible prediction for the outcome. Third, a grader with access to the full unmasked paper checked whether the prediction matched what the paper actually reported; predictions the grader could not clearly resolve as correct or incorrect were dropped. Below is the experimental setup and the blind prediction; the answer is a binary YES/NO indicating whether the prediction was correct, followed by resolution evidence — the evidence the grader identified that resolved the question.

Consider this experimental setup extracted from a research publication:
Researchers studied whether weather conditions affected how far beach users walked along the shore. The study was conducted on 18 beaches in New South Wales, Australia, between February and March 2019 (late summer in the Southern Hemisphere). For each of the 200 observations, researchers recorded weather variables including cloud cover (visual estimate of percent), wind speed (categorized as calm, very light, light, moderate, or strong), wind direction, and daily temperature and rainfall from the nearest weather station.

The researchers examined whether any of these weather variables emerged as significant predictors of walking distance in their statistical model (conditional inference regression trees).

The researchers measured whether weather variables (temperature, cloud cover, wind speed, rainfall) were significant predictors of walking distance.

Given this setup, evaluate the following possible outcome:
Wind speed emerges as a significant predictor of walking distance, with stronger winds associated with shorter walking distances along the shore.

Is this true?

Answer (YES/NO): YES